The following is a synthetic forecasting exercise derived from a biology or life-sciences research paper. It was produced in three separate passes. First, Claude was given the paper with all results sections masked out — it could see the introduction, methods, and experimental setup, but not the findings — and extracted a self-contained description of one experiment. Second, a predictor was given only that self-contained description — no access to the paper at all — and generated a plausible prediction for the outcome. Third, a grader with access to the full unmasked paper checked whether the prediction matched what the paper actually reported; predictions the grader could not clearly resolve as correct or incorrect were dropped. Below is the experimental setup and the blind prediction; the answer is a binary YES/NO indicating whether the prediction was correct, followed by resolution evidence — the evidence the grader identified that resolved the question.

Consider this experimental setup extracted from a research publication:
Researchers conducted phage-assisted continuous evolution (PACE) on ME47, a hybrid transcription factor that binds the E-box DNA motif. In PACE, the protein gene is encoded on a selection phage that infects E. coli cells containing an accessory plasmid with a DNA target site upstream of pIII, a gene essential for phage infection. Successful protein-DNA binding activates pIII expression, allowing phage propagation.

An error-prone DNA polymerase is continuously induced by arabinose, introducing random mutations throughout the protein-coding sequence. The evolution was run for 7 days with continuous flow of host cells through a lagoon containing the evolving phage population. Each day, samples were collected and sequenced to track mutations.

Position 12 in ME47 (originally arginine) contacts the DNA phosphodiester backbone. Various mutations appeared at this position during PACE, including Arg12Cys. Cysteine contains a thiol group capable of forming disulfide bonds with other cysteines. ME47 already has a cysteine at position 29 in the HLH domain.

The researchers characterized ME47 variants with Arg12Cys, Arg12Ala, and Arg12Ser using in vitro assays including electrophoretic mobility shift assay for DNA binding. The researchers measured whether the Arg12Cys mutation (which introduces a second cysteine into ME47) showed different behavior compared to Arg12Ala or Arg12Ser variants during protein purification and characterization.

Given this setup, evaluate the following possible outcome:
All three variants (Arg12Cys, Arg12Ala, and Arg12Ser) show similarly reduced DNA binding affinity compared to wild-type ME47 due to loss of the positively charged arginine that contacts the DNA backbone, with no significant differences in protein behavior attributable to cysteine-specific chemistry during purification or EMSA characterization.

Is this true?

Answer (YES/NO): NO